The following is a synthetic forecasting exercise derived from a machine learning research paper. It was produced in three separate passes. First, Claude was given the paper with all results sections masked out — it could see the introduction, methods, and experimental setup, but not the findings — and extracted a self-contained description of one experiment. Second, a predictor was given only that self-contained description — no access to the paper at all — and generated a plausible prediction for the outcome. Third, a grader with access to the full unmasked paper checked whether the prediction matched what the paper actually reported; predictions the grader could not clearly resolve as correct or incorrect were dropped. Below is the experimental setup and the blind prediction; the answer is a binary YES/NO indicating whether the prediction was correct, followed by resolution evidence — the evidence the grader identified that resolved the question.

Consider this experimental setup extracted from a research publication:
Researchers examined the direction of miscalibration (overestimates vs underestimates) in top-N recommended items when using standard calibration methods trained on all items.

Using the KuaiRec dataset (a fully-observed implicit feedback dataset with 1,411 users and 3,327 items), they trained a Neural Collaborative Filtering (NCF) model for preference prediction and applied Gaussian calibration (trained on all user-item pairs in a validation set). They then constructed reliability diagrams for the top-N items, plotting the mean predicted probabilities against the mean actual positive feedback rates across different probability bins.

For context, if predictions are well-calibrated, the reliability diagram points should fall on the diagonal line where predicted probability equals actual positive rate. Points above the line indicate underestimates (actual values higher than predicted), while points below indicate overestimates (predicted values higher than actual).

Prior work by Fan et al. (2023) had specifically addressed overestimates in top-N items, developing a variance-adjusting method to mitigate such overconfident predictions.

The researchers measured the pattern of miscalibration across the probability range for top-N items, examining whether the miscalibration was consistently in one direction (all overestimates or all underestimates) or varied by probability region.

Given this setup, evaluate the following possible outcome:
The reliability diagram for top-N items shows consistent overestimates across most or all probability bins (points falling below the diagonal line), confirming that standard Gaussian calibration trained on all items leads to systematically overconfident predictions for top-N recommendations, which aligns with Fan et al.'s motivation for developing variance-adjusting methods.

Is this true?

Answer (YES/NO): NO